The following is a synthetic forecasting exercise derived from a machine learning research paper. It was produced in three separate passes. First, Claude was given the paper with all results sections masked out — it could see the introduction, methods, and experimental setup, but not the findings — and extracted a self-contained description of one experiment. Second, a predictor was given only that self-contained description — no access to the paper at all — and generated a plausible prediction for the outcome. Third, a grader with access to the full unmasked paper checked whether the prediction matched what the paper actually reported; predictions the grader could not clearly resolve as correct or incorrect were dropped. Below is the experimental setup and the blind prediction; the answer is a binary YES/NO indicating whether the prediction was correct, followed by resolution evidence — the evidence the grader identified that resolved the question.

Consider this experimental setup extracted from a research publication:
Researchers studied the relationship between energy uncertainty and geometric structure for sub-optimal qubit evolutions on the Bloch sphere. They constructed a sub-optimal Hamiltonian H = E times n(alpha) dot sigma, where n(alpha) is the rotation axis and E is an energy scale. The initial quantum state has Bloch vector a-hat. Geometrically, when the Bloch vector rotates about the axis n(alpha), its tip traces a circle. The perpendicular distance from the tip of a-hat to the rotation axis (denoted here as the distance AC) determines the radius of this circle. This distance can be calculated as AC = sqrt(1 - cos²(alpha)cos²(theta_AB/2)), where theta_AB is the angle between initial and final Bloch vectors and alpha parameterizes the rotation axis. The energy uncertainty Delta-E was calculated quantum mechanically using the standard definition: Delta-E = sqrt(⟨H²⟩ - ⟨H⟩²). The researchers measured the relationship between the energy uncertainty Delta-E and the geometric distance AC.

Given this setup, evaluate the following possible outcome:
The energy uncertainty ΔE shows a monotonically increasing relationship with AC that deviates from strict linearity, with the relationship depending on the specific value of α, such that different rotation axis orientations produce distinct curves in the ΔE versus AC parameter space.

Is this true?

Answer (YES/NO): NO